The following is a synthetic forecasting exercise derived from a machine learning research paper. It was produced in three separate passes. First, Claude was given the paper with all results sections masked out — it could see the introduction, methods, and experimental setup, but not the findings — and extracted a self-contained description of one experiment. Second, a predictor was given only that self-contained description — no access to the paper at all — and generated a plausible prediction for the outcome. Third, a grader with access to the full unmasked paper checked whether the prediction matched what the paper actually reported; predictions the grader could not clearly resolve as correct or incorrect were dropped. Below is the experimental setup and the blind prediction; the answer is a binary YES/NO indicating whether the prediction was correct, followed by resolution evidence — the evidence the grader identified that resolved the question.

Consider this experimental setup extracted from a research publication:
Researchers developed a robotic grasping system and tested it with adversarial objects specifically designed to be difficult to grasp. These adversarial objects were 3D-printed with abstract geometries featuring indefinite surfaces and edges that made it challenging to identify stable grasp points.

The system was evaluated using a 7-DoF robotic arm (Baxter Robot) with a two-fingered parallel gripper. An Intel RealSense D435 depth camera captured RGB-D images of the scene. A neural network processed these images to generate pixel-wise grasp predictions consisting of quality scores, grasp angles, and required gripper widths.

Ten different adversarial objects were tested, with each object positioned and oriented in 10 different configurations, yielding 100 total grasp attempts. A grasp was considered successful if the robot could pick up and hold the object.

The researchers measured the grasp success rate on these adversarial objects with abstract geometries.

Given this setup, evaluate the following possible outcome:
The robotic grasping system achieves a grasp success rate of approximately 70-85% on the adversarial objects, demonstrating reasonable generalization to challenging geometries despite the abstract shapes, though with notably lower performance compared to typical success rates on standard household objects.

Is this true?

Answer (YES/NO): NO